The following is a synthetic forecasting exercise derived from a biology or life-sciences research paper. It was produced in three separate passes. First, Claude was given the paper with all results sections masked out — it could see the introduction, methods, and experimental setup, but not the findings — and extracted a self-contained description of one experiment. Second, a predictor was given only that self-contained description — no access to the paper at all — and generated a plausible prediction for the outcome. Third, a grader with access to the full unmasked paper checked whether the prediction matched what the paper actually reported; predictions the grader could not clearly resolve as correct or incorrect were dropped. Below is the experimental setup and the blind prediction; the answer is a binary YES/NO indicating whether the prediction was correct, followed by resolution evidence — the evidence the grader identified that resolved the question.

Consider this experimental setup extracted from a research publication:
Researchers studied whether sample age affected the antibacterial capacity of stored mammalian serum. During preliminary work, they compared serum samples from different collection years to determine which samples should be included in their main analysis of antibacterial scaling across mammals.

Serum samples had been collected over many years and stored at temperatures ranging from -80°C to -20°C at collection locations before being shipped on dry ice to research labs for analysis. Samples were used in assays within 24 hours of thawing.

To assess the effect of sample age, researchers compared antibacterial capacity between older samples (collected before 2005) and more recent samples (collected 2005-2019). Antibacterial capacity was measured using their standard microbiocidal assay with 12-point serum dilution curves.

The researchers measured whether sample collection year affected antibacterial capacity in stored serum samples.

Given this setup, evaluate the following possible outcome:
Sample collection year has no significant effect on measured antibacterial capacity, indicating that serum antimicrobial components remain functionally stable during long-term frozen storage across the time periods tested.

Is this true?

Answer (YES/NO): NO